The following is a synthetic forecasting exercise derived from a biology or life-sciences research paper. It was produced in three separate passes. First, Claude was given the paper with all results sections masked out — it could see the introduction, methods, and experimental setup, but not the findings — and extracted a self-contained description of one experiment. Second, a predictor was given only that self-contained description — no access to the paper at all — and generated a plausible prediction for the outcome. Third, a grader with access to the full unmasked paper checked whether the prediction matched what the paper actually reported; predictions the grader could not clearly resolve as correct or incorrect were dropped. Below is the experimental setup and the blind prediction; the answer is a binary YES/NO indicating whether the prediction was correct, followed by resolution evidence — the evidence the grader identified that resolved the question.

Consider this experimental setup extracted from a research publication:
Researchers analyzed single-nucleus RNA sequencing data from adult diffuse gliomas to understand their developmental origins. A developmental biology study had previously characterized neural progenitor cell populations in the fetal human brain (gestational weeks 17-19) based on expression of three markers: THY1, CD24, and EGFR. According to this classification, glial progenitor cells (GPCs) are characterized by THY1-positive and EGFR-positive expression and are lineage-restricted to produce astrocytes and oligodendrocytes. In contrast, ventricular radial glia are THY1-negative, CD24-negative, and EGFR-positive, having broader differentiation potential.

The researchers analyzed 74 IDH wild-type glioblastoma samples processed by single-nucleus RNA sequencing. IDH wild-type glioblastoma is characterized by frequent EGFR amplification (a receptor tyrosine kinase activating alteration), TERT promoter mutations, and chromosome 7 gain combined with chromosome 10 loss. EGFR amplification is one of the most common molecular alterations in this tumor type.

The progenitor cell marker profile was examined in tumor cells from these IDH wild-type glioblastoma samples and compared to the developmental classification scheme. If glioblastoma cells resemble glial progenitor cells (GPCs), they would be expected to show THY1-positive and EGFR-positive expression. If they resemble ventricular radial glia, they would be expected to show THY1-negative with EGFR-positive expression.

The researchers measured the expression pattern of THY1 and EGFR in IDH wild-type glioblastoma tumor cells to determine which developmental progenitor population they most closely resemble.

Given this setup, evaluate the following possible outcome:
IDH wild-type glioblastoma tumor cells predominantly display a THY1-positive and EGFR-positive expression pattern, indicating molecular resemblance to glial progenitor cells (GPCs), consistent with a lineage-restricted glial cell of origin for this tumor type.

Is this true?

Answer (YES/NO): NO